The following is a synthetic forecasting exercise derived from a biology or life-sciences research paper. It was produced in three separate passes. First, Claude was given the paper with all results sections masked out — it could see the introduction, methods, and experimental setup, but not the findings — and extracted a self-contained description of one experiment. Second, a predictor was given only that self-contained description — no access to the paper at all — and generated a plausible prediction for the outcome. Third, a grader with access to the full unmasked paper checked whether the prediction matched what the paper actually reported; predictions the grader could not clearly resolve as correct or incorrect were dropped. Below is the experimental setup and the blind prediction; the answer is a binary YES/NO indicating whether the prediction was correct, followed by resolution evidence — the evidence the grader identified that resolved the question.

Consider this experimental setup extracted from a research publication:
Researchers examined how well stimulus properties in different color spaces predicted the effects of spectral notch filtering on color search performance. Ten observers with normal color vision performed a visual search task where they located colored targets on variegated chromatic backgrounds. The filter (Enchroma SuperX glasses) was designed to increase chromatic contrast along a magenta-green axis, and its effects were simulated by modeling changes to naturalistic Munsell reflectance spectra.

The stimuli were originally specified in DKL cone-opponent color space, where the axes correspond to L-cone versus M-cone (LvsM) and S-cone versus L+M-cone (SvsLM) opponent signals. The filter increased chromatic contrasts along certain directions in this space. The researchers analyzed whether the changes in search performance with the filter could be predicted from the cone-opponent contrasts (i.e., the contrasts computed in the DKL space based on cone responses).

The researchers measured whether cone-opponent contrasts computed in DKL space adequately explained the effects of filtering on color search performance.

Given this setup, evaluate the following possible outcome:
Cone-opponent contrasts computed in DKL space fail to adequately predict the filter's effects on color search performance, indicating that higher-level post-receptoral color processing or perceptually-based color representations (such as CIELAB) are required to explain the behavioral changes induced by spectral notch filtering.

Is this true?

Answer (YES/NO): YES